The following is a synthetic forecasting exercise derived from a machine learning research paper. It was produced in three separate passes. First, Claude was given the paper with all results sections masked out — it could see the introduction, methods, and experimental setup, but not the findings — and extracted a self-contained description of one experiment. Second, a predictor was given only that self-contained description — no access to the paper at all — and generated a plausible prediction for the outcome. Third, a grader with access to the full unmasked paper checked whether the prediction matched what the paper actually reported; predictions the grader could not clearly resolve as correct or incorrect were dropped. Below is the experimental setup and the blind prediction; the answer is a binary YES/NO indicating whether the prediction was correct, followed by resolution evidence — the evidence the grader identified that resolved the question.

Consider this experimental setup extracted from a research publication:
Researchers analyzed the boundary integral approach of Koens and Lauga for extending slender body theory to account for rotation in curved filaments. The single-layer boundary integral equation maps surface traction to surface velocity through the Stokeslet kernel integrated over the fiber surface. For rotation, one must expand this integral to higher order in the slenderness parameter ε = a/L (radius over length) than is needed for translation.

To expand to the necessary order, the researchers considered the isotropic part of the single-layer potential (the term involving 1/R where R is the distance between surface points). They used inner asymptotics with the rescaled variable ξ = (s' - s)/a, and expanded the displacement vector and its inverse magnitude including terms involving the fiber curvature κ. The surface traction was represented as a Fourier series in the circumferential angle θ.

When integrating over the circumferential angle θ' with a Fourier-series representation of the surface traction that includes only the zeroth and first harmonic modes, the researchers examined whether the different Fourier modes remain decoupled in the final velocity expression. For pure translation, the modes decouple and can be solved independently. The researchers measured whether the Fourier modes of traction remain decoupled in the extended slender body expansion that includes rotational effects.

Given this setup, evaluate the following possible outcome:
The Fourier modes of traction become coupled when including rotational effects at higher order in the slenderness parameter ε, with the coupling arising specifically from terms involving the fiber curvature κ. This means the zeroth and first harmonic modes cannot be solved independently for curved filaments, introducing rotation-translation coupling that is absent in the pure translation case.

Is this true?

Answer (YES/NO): YES